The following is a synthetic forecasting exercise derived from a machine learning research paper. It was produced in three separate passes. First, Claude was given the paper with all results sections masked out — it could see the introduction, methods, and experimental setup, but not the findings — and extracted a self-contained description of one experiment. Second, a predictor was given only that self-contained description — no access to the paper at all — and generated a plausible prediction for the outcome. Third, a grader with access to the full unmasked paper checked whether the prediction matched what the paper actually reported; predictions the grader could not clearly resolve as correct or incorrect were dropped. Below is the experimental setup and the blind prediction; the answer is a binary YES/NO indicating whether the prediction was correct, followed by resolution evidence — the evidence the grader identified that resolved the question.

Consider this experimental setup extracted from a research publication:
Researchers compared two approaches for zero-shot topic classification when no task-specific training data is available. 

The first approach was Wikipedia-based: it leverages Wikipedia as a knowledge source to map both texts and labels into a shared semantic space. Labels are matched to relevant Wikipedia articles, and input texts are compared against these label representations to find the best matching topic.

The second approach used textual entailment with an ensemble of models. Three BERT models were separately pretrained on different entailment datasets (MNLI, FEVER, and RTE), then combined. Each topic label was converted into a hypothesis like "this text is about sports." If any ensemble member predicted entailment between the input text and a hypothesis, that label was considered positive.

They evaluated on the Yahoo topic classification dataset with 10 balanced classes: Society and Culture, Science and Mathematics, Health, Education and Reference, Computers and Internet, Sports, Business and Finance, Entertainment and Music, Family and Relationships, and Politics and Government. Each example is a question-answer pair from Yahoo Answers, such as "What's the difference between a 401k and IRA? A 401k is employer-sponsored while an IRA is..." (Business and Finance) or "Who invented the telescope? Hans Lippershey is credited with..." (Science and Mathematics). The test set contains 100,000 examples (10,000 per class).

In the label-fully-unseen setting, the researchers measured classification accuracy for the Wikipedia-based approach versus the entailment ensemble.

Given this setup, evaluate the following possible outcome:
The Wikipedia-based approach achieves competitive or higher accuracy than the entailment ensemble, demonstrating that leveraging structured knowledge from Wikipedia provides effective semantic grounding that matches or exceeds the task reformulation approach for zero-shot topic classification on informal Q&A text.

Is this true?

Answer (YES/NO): YES